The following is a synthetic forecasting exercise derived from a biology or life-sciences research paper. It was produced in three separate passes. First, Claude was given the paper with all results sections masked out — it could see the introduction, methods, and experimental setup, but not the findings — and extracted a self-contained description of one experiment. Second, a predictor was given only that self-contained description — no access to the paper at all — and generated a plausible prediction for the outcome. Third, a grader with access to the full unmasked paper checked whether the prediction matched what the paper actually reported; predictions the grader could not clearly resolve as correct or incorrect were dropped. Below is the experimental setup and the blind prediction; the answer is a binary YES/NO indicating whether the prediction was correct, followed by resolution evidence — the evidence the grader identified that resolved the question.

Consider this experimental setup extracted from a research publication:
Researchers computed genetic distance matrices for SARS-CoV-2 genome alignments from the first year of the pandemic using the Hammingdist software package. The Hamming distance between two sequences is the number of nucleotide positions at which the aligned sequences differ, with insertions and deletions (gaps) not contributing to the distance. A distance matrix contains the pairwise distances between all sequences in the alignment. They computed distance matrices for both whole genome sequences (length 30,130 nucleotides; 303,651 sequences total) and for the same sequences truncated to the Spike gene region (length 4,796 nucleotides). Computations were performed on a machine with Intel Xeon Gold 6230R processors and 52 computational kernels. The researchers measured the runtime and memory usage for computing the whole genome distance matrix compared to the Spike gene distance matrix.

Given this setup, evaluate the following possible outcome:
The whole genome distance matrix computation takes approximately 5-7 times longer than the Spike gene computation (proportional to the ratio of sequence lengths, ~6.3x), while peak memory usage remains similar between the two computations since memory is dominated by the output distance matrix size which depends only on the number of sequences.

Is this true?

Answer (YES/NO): NO